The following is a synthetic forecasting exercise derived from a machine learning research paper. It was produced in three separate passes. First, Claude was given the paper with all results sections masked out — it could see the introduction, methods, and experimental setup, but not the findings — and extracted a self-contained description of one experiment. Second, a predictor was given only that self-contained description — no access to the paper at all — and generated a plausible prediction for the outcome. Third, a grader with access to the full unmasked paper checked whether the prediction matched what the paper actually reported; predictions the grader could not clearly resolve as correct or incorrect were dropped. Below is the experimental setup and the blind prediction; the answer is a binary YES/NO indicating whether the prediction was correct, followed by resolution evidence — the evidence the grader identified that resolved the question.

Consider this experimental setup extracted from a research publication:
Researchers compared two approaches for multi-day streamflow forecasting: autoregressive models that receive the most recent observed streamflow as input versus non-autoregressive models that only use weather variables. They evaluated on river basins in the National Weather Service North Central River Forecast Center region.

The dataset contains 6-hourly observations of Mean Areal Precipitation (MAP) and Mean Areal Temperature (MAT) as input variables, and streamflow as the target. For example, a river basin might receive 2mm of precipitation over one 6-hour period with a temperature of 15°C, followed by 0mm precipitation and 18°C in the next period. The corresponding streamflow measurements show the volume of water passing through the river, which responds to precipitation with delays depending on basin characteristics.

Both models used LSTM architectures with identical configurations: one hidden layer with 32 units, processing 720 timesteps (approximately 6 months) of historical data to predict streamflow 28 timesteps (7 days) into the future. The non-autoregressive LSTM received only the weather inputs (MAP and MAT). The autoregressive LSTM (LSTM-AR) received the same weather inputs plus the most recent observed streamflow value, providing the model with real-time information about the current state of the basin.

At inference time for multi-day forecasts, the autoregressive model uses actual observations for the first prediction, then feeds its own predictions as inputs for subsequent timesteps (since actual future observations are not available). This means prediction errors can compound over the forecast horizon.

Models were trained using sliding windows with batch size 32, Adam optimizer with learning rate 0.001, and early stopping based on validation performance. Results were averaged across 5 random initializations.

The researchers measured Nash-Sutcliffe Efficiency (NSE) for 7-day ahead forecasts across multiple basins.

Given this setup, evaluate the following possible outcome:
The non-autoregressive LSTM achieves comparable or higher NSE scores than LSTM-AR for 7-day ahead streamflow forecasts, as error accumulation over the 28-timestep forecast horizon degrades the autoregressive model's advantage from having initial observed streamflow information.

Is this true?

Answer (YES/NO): NO